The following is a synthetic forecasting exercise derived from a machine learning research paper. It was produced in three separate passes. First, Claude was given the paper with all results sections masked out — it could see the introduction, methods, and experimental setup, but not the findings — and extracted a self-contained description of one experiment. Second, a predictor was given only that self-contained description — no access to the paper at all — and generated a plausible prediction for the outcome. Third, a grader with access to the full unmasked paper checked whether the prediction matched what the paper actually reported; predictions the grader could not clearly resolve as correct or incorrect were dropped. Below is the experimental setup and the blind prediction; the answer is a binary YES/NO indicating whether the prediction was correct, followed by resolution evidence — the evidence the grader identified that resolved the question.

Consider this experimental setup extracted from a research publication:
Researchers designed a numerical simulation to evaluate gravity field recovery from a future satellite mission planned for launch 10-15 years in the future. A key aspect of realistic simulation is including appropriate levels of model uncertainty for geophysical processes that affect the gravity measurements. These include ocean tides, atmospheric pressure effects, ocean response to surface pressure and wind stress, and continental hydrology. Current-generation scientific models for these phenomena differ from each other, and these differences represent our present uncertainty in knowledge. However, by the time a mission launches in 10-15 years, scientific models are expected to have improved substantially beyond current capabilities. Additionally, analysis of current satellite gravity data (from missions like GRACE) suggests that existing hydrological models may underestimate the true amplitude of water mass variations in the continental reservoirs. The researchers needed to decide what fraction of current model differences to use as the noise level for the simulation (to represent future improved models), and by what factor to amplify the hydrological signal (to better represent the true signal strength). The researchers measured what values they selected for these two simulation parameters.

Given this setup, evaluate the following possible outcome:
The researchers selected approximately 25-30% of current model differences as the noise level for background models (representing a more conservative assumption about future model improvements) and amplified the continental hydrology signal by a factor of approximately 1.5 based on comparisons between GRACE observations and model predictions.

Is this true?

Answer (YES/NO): NO